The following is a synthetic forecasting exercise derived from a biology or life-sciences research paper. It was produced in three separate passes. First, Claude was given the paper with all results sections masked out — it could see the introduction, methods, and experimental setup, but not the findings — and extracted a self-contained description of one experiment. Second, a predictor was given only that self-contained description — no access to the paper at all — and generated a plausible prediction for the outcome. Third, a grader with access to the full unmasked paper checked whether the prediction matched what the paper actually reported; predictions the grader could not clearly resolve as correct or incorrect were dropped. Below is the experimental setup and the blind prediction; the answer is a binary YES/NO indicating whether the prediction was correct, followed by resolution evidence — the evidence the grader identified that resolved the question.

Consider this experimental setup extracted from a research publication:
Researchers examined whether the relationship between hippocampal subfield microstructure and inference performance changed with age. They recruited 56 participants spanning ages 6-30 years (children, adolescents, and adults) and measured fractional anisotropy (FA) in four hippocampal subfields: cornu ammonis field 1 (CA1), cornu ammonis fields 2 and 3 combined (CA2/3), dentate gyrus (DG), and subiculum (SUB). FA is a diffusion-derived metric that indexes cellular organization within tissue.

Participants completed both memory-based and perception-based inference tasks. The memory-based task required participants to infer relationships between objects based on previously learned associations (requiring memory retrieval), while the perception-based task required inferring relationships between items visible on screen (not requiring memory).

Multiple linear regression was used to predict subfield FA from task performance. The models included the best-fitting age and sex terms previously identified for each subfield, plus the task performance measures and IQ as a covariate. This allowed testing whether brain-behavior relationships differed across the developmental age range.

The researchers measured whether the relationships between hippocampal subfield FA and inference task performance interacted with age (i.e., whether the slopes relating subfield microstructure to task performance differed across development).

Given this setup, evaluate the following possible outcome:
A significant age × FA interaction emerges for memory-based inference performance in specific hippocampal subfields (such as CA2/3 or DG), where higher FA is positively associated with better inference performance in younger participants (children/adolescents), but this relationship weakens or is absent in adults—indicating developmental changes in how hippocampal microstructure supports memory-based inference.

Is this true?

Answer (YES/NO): NO